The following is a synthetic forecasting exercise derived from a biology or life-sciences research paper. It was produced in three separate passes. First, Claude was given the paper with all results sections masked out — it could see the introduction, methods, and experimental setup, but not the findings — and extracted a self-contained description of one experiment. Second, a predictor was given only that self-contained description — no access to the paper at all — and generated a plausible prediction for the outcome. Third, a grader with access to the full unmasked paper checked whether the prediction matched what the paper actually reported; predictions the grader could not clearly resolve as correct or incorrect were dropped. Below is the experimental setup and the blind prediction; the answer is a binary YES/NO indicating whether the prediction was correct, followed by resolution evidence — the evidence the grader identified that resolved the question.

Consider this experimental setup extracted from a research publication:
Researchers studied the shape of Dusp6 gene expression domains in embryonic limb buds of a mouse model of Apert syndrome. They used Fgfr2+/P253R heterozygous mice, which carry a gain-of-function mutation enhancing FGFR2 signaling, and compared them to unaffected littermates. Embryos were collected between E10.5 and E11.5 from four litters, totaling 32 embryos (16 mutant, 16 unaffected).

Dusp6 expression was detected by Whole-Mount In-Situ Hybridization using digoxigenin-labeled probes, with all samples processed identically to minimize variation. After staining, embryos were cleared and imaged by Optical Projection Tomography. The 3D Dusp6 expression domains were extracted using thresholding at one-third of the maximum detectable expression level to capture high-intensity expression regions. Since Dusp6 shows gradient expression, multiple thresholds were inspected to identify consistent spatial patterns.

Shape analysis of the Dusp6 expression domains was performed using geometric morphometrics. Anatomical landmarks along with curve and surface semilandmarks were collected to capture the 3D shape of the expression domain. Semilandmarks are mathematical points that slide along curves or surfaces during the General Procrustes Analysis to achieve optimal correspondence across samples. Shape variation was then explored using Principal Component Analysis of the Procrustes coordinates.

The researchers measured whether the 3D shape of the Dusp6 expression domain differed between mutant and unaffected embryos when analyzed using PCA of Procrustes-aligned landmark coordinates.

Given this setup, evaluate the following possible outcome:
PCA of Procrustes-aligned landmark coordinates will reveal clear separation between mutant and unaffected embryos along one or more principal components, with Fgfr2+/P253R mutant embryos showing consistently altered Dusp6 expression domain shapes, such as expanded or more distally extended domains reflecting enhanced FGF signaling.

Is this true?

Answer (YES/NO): NO